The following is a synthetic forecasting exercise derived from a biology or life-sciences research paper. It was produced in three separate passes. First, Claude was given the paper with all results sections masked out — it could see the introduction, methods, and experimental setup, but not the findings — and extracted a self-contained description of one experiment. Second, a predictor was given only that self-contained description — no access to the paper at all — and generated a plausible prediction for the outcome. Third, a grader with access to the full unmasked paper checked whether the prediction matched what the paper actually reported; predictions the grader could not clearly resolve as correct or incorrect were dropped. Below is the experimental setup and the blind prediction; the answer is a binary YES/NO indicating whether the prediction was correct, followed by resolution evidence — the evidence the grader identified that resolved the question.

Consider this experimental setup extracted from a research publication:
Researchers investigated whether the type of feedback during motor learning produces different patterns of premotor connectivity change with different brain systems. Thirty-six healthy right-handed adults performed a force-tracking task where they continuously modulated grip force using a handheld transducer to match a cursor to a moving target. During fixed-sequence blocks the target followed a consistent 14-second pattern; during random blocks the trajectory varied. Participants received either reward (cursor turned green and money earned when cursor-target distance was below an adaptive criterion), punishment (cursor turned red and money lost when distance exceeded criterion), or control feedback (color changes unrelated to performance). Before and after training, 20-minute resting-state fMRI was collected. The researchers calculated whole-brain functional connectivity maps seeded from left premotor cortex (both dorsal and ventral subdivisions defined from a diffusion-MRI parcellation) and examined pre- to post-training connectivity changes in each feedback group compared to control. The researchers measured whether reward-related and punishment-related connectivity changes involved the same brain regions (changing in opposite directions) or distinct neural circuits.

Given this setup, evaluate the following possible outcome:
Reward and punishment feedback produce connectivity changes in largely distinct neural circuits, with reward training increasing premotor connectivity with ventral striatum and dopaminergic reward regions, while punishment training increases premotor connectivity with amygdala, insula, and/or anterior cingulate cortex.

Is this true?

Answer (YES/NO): NO